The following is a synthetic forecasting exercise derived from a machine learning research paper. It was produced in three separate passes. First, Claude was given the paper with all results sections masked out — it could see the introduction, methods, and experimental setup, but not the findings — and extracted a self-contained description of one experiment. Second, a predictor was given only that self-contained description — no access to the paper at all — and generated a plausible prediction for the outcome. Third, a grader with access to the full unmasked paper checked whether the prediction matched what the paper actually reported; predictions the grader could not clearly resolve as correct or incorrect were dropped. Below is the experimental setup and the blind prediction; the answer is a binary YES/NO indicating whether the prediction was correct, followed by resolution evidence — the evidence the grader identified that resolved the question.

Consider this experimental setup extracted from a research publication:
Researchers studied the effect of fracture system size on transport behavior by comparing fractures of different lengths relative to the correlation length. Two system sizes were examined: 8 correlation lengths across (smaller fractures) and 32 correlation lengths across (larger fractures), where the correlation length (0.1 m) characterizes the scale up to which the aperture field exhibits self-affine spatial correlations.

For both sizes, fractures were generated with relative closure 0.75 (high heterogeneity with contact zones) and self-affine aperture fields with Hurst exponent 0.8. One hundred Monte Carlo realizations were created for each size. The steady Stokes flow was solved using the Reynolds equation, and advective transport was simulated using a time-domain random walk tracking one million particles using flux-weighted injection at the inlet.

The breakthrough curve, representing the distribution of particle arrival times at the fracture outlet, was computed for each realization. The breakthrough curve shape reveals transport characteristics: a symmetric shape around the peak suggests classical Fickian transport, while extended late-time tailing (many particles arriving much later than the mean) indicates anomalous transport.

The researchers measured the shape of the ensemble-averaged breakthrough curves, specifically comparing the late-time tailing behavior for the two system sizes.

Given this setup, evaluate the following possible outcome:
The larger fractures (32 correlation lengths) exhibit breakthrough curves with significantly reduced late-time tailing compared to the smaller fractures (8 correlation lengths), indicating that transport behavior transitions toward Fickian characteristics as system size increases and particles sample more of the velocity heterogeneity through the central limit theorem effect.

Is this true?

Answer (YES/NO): NO